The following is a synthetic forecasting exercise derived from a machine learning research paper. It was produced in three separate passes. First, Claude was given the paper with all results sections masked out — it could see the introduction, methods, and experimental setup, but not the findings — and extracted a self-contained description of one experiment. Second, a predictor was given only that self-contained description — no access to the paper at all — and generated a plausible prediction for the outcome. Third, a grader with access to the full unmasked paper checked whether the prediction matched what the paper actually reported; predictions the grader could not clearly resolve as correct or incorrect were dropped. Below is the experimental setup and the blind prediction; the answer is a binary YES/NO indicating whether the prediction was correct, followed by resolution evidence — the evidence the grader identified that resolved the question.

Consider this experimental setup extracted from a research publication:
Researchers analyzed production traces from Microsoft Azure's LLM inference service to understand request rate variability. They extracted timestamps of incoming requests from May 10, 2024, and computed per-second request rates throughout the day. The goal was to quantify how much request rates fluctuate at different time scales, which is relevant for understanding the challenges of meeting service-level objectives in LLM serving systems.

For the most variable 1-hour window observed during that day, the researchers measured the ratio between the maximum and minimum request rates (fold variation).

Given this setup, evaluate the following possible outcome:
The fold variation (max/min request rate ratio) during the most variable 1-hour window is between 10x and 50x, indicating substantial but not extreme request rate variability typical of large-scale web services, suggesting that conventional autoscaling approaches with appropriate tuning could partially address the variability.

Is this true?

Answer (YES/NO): NO